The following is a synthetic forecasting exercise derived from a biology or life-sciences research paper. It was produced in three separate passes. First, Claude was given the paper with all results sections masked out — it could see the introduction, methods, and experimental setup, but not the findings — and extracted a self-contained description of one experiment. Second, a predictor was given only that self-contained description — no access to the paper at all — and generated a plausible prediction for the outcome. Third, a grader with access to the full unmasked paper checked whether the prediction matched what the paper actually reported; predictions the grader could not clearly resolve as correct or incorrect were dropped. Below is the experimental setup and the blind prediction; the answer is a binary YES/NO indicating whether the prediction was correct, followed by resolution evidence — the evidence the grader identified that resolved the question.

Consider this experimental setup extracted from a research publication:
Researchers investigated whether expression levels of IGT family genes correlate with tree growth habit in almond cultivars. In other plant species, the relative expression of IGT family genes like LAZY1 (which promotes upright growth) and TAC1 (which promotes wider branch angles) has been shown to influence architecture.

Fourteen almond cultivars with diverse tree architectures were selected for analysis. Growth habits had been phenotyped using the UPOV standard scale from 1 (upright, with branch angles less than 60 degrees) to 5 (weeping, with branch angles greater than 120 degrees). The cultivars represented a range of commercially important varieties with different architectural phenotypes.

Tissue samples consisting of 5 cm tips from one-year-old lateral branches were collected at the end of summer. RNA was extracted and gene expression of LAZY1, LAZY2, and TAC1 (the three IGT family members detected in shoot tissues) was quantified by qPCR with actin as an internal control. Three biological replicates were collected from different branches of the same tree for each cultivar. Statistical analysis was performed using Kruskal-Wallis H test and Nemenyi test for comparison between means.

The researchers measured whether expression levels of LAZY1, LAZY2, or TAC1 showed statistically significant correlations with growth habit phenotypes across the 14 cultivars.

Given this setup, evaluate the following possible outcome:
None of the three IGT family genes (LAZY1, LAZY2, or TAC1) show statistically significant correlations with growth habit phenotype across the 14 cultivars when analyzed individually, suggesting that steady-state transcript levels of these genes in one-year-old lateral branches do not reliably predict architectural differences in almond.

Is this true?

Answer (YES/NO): YES